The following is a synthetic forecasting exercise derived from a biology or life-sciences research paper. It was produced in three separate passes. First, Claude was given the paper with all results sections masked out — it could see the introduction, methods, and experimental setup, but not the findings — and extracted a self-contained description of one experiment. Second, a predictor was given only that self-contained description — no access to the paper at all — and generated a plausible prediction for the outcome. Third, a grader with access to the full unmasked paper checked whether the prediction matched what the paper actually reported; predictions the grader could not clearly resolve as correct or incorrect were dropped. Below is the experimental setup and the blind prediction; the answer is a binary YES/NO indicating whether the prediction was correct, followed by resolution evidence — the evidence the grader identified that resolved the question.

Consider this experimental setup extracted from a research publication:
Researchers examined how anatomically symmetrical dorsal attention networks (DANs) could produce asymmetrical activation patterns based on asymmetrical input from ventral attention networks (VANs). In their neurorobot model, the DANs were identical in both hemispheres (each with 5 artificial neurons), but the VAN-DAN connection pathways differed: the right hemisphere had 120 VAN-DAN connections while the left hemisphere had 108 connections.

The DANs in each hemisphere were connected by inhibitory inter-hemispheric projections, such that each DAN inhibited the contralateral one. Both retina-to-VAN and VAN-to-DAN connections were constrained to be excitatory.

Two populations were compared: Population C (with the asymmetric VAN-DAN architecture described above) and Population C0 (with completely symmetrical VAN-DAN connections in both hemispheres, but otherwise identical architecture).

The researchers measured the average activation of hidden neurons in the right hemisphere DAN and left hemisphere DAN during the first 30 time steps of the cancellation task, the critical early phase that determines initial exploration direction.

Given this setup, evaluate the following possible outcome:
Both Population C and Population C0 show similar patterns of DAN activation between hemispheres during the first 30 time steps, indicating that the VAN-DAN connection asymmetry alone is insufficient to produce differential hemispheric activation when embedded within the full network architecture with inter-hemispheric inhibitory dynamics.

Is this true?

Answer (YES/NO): NO